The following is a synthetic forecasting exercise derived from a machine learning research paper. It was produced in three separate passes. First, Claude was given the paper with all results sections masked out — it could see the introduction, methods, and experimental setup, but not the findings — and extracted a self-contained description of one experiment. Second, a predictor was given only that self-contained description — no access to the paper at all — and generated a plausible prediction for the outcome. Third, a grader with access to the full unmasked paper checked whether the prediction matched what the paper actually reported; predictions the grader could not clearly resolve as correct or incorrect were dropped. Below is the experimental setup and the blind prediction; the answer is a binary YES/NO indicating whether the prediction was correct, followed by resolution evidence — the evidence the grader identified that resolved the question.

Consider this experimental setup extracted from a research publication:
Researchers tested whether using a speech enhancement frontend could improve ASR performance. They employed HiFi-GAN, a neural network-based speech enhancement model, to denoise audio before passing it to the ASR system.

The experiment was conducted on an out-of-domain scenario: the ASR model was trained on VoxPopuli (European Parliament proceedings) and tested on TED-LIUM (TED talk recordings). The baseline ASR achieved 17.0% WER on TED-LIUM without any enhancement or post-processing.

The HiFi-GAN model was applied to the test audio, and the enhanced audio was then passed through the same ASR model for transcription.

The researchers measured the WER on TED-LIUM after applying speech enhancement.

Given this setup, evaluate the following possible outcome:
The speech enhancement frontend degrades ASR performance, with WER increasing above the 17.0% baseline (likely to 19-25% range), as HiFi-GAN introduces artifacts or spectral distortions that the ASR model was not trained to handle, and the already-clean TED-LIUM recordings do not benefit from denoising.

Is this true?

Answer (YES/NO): NO